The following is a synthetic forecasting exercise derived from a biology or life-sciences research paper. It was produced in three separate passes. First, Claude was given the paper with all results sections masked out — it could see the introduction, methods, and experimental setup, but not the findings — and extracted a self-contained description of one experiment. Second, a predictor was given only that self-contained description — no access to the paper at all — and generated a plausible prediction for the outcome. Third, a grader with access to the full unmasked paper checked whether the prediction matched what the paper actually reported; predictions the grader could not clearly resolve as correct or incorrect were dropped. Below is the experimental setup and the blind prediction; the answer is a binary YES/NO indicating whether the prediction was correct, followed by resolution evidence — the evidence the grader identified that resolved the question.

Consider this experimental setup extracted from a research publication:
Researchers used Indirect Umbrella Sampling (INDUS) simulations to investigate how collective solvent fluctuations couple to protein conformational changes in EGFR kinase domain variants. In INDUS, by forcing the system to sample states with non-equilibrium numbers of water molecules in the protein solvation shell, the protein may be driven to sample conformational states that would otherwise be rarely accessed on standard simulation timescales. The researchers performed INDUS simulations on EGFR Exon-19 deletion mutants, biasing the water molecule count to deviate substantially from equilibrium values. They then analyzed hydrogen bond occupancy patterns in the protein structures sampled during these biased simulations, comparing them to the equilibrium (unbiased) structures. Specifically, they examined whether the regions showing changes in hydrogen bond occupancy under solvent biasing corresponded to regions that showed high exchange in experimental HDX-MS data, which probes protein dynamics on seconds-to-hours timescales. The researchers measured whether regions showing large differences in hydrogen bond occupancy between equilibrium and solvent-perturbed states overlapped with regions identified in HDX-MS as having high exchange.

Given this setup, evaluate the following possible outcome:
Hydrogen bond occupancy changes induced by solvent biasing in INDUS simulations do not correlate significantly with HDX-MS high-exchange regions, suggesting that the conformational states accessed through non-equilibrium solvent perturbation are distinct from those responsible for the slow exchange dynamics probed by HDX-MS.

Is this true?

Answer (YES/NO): NO